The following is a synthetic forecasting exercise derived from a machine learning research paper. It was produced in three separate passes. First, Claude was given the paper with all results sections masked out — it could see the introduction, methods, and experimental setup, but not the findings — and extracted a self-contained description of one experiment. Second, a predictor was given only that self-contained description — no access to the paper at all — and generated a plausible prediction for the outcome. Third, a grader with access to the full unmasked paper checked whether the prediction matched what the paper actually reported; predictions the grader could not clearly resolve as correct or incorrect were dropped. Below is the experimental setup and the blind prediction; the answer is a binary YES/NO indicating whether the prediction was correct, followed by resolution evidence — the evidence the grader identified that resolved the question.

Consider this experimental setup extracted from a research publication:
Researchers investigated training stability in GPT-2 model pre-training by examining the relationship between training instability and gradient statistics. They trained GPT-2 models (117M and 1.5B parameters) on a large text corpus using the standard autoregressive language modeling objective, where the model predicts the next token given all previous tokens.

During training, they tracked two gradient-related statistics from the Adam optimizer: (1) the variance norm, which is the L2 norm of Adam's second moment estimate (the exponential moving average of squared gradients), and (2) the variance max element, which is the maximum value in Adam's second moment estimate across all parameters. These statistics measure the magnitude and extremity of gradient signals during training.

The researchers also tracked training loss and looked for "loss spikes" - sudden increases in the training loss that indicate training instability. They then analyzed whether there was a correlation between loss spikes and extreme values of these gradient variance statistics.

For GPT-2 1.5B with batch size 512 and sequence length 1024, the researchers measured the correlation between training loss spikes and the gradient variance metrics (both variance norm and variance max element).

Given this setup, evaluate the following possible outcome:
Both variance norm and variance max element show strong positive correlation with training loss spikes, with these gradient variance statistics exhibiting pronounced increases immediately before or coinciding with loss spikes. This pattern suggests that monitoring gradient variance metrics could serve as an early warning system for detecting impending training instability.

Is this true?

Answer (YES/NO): NO